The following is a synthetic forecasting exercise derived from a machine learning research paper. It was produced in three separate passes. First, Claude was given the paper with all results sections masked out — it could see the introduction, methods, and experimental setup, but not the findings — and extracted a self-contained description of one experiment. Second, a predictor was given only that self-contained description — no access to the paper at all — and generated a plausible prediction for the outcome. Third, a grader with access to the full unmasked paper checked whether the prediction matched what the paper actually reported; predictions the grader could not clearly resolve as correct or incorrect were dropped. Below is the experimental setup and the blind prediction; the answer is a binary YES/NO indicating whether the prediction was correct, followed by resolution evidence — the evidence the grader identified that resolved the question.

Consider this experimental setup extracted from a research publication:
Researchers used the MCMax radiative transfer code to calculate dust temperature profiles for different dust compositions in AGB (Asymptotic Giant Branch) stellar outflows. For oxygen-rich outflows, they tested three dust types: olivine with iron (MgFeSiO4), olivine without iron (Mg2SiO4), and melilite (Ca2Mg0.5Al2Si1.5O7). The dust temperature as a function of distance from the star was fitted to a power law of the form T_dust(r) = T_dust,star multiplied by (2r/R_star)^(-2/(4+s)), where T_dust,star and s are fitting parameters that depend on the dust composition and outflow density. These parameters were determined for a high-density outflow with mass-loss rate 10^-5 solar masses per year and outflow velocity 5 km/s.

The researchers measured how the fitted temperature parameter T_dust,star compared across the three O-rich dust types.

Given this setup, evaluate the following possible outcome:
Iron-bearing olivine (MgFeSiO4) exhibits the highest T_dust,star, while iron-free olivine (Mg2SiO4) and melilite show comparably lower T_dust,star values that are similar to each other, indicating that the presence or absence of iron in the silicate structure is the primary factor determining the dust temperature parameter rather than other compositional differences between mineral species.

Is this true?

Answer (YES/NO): NO